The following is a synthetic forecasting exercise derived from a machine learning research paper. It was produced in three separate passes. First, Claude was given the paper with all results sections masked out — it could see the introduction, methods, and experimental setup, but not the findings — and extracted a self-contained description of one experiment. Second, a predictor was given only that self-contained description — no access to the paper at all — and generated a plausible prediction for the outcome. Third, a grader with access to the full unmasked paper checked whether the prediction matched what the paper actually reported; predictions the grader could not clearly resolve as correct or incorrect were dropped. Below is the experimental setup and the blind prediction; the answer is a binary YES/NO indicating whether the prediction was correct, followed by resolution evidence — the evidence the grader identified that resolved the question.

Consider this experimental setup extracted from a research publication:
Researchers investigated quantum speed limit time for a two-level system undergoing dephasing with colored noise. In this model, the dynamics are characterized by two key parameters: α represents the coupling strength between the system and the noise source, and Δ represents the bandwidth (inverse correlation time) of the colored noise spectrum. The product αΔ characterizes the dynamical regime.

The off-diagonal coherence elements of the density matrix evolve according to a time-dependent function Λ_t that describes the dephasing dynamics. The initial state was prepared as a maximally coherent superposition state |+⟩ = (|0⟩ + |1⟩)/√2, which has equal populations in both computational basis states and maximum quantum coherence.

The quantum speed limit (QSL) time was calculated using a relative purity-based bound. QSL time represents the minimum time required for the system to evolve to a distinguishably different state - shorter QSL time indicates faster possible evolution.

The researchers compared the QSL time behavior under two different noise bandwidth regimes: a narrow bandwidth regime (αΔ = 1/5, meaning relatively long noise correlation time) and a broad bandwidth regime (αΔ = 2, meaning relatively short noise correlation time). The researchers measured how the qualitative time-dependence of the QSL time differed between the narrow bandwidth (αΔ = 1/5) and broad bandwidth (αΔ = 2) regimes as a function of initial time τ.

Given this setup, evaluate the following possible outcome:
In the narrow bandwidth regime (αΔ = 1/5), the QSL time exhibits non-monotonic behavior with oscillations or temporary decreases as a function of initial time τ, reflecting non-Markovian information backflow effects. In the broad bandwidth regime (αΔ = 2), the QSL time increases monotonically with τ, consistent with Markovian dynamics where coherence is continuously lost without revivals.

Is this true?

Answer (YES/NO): NO